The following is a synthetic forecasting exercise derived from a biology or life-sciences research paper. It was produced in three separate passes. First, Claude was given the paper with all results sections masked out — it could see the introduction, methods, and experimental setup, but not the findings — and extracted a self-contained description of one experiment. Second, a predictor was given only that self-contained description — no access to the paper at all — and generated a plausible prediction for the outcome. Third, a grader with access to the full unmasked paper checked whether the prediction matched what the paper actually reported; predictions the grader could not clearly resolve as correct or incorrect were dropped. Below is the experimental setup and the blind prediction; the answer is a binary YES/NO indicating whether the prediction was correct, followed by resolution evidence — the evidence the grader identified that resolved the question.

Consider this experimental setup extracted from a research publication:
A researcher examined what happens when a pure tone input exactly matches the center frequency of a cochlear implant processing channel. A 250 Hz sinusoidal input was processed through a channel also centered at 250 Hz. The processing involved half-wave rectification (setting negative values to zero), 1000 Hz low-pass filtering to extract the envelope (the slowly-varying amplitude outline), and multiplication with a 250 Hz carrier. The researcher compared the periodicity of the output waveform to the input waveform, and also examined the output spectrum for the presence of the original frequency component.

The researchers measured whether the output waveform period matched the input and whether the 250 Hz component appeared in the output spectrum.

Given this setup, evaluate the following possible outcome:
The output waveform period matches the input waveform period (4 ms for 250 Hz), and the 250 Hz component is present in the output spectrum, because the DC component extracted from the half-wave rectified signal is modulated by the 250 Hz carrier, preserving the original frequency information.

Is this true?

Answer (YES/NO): YES